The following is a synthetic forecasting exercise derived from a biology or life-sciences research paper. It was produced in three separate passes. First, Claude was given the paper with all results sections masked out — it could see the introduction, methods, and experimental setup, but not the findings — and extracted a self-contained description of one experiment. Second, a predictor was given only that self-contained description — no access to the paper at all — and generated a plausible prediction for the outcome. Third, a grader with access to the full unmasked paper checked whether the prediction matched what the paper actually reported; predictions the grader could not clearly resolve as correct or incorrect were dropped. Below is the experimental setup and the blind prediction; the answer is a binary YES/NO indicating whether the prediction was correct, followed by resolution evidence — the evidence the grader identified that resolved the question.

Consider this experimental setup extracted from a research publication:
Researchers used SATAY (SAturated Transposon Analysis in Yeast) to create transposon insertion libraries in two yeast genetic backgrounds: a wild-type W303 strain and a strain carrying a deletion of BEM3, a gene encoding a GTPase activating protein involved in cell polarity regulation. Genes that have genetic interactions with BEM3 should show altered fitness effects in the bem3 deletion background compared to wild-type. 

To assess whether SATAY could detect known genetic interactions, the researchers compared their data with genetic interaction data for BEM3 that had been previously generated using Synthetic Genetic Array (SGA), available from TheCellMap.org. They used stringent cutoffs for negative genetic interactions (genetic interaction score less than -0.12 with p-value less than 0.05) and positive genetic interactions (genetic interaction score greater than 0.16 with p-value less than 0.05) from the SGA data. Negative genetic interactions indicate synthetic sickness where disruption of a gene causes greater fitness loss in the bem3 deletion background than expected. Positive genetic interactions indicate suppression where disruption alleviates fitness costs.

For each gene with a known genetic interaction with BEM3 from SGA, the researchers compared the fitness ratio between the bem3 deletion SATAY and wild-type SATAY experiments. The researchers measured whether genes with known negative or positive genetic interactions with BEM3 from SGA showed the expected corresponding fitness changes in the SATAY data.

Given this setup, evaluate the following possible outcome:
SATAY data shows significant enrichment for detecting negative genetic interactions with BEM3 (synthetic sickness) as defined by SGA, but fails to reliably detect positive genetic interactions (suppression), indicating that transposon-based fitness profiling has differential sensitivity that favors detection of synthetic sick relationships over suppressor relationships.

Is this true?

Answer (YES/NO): NO